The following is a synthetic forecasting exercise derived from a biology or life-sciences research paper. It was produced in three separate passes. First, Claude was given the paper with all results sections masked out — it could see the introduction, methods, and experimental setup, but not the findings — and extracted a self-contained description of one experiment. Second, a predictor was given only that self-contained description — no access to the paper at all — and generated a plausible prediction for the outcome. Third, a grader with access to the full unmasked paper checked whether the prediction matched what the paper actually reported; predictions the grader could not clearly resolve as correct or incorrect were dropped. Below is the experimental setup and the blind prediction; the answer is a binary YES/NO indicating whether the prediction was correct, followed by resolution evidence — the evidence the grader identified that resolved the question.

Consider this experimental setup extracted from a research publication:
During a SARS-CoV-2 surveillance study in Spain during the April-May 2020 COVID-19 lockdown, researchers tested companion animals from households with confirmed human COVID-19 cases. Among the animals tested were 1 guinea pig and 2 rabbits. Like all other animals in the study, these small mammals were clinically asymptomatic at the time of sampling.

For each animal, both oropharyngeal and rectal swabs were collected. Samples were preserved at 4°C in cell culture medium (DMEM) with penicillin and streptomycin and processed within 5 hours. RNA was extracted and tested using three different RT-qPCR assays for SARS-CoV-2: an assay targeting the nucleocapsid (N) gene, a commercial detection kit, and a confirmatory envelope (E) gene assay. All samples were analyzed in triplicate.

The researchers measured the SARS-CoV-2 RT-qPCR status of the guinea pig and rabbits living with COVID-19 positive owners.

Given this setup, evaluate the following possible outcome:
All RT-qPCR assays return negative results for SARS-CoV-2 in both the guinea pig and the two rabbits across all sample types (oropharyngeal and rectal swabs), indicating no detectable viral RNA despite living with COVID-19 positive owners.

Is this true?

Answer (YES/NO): YES